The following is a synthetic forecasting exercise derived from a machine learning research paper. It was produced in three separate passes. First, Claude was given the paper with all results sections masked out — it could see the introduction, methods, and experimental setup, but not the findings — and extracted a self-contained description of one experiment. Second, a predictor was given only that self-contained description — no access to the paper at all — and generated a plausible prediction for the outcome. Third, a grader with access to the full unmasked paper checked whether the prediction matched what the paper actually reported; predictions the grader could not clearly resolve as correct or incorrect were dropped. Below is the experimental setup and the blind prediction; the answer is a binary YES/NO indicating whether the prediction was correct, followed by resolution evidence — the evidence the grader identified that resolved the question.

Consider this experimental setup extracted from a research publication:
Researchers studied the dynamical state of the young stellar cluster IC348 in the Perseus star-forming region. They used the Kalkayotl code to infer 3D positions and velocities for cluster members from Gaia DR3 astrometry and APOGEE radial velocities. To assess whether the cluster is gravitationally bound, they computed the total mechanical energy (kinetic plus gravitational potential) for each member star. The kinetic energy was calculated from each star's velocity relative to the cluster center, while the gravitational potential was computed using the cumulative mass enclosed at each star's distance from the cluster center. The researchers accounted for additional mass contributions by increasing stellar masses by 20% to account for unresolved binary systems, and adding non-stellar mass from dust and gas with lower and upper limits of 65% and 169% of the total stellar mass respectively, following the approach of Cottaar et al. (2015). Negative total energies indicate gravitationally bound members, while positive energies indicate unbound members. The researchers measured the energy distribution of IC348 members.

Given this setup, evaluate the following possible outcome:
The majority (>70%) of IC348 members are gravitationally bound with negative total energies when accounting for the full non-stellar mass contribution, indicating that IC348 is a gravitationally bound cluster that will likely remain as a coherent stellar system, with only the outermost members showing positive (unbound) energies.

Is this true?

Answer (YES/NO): NO